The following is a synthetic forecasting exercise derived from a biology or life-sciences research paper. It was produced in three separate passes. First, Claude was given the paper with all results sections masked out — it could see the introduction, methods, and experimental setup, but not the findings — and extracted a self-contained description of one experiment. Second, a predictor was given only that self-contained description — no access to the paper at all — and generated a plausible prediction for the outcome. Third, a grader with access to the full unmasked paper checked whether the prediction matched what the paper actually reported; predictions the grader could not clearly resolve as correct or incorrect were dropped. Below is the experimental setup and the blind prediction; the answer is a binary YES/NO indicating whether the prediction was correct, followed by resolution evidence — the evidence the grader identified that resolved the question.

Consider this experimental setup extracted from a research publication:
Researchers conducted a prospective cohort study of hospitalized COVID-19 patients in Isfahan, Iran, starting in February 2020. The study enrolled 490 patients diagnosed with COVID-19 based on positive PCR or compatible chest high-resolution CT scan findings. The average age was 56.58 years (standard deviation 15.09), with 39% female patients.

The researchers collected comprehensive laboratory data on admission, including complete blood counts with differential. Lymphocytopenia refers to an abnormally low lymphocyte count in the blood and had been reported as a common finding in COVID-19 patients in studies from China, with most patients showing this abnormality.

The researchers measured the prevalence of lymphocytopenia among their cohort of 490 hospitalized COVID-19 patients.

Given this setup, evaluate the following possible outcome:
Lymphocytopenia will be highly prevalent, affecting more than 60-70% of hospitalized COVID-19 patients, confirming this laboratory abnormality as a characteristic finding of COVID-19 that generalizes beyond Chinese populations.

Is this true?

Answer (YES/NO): NO